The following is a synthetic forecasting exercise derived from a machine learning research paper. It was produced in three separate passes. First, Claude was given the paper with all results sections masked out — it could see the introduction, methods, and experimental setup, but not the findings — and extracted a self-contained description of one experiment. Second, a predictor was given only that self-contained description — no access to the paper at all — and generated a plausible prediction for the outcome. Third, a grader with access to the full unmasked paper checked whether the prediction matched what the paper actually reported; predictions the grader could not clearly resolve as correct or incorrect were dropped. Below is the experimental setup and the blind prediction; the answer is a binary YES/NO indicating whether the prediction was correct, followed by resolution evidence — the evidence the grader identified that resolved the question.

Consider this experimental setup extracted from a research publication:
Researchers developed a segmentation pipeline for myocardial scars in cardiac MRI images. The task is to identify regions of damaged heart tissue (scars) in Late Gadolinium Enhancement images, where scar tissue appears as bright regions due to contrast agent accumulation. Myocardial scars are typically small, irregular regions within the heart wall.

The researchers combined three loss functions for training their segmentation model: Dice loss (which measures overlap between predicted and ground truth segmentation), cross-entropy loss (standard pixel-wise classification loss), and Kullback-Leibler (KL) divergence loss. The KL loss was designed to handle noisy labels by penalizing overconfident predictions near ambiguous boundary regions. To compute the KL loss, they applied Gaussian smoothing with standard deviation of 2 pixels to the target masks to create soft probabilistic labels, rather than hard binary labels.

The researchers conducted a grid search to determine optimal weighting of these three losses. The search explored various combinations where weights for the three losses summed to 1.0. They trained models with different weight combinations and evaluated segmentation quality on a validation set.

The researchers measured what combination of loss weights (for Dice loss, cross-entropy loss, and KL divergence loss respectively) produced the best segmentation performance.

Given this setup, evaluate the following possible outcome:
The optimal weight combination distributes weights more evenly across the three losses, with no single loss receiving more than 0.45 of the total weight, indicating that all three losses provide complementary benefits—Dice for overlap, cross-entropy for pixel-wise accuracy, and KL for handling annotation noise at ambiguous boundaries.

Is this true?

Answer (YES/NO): NO